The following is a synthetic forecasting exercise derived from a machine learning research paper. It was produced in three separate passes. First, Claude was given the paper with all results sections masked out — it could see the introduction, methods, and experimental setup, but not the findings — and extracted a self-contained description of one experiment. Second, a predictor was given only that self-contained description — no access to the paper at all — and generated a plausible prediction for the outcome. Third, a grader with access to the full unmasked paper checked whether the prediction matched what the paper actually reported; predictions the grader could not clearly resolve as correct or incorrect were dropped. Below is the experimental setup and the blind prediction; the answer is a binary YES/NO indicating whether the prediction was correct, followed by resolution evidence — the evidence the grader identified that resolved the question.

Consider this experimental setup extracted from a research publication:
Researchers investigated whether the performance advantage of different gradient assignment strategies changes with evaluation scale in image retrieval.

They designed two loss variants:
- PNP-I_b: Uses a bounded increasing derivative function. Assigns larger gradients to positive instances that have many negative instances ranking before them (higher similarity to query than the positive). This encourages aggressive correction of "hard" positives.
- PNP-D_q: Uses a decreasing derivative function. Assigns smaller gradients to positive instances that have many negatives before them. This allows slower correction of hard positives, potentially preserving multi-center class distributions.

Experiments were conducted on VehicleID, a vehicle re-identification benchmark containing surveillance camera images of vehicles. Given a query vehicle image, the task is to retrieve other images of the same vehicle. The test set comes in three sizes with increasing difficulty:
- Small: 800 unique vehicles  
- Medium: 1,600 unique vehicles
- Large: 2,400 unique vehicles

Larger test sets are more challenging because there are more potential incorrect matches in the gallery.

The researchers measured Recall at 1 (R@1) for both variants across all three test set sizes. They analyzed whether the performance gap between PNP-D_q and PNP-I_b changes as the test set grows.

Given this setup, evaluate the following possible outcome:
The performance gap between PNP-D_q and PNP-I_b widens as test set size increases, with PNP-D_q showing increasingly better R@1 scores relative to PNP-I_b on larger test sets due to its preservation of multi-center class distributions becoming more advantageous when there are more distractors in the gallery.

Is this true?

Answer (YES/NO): YES